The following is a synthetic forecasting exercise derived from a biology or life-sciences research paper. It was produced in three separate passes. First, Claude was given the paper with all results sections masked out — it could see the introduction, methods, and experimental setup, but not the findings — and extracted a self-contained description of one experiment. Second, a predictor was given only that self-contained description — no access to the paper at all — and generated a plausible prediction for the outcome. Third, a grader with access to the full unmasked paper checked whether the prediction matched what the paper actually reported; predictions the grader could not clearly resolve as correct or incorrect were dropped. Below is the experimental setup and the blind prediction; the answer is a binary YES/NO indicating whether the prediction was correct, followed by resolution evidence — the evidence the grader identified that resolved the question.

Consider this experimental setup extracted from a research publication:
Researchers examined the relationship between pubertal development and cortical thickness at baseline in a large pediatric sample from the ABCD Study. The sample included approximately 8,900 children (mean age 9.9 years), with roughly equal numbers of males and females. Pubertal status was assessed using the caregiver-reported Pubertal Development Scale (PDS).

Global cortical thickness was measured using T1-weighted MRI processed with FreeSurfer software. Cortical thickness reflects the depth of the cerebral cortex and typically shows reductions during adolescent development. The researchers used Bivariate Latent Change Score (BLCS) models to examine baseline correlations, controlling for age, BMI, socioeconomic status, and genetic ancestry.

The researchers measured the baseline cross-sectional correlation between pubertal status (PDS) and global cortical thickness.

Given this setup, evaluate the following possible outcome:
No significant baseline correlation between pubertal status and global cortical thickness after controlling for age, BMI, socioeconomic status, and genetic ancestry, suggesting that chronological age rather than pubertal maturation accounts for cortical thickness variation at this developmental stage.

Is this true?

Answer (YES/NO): YES